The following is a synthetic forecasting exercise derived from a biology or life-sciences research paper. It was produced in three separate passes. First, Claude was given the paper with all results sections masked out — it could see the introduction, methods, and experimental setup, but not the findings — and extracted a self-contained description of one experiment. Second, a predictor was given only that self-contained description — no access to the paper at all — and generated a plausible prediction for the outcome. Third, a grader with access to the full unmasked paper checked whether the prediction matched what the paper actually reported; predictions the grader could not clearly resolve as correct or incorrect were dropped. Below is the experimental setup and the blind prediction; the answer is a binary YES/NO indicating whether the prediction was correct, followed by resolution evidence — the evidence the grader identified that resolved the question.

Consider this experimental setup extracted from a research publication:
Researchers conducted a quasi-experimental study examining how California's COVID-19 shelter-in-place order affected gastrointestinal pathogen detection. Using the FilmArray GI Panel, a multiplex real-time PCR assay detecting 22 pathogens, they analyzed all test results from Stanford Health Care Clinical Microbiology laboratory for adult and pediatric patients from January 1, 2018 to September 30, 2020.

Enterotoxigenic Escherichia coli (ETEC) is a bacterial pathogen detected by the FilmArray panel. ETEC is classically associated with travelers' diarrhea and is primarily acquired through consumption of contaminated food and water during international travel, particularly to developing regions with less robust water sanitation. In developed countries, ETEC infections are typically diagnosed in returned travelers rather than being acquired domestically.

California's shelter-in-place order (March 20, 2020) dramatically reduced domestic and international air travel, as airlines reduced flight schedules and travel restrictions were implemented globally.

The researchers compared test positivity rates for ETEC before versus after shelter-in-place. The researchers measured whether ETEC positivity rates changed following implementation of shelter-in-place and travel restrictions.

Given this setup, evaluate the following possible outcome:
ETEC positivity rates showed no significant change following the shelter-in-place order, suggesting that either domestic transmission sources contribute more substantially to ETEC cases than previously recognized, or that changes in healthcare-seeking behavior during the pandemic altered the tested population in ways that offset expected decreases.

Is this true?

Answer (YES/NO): NO